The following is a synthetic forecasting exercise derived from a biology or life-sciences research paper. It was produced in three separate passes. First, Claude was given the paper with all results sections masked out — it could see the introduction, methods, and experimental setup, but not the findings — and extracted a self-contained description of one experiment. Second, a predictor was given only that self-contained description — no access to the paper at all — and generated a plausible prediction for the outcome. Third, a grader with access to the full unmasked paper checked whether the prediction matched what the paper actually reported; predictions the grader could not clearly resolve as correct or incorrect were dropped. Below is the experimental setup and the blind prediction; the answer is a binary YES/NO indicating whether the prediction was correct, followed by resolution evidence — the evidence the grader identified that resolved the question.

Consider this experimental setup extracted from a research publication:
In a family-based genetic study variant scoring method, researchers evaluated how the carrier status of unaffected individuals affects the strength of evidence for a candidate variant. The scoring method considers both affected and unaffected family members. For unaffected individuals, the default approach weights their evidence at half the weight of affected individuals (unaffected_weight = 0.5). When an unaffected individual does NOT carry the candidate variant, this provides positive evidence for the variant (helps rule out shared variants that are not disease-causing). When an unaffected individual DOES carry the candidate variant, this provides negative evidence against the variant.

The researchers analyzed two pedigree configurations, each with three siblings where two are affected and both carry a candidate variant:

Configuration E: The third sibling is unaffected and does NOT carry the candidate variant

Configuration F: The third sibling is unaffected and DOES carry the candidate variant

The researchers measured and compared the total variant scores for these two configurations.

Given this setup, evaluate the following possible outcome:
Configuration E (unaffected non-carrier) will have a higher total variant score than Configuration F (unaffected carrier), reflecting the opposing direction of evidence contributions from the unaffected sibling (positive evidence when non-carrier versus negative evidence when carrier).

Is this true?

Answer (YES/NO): YES